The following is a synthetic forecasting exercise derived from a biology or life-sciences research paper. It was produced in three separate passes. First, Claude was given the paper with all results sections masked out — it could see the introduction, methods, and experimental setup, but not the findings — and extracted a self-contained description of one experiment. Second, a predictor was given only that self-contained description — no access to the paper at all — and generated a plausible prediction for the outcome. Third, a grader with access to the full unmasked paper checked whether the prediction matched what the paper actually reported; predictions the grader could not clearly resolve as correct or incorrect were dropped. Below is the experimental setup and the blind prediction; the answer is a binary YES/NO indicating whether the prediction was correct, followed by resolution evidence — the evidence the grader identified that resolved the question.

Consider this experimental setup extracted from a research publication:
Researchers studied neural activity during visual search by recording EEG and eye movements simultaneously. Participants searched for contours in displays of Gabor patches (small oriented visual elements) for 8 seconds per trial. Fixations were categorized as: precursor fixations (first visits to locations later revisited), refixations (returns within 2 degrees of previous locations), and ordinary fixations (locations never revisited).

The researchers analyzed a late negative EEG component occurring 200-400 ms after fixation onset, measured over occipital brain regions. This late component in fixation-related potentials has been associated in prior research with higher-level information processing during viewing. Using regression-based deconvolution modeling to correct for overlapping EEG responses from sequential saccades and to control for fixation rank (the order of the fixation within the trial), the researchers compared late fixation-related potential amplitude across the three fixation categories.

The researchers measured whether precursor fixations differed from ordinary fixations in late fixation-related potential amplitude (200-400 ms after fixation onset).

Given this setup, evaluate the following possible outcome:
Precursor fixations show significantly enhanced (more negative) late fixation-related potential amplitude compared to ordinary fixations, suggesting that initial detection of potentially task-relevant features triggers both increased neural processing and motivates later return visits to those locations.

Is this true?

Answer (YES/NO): YES